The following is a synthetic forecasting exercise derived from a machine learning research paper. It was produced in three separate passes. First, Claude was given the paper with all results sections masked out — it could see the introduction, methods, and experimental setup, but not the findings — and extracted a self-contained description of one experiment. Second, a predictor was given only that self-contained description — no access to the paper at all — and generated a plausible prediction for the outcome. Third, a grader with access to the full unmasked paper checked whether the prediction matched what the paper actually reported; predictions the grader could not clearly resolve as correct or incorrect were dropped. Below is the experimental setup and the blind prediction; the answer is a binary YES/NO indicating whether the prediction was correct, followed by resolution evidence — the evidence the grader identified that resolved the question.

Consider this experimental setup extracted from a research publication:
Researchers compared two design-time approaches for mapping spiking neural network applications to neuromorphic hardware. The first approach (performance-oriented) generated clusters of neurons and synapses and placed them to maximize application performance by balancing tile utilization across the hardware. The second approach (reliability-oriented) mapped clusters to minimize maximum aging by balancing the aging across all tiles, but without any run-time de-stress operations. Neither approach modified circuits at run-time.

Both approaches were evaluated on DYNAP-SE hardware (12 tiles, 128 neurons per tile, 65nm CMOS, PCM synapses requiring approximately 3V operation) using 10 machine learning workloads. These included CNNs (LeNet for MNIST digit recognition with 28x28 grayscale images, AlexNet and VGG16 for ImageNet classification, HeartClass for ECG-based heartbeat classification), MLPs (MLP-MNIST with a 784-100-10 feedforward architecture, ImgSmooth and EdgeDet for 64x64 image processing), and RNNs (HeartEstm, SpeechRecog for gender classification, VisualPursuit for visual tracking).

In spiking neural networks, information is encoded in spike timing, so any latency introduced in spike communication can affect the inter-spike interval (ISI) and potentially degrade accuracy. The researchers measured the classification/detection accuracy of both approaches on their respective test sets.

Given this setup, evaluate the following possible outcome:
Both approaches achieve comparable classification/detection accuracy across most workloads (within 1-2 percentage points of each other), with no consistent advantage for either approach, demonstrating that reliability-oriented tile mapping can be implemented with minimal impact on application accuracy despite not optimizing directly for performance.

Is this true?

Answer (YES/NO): YES